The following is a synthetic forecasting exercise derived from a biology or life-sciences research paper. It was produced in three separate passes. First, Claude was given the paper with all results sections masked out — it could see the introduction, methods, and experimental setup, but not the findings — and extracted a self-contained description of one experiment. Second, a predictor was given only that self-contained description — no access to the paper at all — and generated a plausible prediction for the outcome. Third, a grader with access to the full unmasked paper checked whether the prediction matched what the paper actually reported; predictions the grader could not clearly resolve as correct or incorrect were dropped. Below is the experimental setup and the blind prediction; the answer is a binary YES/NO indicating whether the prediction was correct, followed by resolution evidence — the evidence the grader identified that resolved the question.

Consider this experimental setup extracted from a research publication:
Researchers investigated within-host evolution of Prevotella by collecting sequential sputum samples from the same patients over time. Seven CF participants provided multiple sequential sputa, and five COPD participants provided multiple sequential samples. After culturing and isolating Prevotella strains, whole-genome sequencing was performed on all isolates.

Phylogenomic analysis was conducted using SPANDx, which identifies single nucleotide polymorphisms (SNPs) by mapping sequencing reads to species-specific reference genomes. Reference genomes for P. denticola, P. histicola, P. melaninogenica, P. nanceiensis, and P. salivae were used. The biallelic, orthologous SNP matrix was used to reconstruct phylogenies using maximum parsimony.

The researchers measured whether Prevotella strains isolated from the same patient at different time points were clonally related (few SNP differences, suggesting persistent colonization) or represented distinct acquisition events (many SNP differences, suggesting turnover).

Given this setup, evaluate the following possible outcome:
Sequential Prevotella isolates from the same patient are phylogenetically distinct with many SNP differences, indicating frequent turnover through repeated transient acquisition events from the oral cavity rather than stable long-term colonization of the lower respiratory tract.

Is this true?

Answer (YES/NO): NO